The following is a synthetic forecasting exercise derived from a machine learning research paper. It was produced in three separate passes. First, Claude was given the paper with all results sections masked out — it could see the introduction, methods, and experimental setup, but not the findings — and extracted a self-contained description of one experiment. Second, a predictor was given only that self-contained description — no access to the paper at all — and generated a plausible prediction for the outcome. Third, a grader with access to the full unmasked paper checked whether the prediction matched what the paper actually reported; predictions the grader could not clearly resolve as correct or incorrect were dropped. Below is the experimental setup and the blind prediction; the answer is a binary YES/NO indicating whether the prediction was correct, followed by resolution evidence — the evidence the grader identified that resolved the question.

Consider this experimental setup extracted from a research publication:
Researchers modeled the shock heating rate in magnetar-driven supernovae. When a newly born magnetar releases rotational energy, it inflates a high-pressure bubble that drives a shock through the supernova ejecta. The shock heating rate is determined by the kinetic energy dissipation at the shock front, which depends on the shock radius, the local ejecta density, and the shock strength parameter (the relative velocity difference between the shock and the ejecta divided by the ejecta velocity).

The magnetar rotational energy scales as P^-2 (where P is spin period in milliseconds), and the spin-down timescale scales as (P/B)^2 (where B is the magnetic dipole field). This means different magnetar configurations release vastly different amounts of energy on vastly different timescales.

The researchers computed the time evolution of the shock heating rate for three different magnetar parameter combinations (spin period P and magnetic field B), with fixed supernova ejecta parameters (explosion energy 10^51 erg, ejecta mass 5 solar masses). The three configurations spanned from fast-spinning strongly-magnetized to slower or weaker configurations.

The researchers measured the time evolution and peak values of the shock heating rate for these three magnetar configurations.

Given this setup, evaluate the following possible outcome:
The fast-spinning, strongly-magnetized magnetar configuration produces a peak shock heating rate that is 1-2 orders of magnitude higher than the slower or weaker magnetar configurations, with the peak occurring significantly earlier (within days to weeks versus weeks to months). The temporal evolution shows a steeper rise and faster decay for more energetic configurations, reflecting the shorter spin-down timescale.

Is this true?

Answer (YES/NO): NO